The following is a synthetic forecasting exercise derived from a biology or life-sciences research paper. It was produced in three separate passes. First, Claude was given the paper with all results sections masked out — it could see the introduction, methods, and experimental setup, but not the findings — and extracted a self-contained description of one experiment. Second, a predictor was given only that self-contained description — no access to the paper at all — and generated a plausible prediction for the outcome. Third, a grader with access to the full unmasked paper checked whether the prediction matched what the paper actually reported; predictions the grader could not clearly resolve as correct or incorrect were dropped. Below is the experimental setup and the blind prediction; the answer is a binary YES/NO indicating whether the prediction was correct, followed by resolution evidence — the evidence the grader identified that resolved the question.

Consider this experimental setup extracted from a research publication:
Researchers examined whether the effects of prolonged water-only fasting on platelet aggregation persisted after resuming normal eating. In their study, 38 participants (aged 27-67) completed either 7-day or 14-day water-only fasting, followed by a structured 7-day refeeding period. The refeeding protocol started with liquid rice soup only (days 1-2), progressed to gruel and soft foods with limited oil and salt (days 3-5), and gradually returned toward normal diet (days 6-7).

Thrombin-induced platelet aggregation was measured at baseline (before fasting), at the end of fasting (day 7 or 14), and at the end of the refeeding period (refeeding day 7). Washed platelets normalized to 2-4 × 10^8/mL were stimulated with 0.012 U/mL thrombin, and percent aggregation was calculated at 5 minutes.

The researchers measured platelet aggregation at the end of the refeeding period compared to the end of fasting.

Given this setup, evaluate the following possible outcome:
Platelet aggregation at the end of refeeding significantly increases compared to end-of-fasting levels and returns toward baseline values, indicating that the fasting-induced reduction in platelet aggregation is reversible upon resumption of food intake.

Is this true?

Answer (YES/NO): NO